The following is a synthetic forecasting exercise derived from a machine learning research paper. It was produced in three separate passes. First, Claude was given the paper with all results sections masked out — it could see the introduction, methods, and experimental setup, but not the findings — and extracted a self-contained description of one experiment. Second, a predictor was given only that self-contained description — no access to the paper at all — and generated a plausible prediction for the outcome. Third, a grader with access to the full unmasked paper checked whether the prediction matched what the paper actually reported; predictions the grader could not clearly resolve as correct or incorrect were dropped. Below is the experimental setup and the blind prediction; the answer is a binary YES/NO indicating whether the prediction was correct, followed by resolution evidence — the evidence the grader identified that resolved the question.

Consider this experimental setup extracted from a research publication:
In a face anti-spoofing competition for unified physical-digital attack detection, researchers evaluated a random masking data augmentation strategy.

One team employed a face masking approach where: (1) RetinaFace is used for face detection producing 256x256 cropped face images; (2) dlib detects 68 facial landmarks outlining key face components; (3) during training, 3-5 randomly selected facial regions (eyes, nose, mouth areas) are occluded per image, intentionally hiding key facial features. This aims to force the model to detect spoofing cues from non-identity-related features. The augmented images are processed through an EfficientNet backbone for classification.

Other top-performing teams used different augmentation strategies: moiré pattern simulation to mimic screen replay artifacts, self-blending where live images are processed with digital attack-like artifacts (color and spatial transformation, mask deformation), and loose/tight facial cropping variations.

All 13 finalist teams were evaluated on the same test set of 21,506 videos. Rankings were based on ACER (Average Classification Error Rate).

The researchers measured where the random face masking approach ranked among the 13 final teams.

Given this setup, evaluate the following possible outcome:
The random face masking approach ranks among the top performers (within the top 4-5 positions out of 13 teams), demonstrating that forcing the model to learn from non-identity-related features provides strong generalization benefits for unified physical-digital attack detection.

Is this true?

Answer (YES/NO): NO